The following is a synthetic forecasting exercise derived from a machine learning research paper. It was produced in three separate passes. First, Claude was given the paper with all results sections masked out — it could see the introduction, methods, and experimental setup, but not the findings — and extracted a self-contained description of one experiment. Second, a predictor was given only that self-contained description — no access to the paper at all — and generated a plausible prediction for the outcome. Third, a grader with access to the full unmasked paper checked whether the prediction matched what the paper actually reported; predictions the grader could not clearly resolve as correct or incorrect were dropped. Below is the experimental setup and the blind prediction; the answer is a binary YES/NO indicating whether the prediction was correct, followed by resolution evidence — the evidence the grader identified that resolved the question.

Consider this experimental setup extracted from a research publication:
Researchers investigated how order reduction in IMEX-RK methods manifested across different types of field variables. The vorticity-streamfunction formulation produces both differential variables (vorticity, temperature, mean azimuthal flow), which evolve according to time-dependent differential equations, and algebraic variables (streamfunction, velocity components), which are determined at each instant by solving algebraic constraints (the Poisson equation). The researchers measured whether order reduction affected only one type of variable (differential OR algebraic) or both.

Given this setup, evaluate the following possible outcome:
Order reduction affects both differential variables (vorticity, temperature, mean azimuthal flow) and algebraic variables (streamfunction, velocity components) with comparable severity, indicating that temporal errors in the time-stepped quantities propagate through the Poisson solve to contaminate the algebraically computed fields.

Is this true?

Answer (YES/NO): NO